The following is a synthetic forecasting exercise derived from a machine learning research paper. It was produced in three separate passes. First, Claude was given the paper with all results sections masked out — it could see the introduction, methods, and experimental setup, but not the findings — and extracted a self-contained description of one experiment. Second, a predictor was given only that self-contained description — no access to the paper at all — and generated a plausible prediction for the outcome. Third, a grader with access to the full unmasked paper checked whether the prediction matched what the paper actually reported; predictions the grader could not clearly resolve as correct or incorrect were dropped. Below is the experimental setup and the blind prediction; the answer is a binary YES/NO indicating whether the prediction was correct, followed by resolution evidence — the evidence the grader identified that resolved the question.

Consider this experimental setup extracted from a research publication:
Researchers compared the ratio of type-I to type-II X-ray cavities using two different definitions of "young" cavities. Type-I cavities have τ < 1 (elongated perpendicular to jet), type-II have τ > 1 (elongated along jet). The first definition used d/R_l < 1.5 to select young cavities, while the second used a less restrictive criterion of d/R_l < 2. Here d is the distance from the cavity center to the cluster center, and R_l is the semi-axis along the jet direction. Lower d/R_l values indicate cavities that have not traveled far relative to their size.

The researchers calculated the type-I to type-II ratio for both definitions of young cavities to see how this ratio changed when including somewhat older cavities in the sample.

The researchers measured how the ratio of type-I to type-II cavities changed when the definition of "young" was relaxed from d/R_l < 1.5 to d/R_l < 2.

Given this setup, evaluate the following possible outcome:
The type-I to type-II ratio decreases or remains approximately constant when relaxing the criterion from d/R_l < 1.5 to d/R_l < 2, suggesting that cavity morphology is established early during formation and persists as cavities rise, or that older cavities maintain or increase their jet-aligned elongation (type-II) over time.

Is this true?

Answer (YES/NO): NO